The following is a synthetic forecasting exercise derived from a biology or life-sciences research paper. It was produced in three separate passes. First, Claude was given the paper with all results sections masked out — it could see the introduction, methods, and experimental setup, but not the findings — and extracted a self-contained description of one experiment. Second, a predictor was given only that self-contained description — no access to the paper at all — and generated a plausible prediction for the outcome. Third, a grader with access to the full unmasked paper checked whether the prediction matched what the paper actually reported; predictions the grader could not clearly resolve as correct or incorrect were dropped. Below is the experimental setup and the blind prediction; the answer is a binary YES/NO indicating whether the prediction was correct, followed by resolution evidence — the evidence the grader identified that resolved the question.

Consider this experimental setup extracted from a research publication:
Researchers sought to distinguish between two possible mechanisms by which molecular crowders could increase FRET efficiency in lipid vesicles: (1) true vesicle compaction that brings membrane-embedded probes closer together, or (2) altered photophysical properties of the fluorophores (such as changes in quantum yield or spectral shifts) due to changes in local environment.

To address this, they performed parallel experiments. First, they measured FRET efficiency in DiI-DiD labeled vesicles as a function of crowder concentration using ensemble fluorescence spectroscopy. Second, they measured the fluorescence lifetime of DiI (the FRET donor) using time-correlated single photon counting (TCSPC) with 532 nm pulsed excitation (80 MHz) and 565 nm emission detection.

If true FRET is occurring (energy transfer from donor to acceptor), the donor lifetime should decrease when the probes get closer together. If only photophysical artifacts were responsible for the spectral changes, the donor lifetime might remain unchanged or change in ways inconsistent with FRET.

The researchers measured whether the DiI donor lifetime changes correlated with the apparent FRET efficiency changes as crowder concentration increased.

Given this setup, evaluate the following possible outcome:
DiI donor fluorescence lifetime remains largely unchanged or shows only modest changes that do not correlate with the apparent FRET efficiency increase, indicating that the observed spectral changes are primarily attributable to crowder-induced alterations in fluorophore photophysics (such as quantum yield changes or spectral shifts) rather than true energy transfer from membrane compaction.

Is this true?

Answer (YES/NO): NO